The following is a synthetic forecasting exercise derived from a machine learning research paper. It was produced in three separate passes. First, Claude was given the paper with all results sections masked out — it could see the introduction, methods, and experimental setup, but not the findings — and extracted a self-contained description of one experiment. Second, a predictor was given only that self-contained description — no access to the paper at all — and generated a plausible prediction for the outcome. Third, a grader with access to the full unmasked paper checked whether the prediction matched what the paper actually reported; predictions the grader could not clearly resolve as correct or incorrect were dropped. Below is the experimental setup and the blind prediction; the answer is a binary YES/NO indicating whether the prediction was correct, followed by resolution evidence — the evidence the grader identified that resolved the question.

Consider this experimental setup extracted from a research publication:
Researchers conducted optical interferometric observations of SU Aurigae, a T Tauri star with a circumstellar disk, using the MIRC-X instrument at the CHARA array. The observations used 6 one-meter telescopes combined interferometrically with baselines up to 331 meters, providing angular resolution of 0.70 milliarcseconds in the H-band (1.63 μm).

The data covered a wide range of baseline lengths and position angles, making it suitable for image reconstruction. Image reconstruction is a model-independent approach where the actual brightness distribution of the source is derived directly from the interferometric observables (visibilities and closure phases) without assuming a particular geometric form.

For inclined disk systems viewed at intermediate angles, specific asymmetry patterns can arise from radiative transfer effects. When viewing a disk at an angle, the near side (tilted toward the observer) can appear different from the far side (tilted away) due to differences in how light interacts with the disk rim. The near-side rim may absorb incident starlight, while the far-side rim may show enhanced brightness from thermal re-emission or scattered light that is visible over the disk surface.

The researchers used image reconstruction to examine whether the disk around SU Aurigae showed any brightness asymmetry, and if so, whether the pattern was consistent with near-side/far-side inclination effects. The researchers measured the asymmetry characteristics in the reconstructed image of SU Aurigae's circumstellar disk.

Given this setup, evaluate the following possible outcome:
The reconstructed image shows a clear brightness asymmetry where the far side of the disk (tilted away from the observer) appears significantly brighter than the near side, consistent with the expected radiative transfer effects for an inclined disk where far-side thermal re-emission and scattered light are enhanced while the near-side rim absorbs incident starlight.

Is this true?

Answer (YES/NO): YES